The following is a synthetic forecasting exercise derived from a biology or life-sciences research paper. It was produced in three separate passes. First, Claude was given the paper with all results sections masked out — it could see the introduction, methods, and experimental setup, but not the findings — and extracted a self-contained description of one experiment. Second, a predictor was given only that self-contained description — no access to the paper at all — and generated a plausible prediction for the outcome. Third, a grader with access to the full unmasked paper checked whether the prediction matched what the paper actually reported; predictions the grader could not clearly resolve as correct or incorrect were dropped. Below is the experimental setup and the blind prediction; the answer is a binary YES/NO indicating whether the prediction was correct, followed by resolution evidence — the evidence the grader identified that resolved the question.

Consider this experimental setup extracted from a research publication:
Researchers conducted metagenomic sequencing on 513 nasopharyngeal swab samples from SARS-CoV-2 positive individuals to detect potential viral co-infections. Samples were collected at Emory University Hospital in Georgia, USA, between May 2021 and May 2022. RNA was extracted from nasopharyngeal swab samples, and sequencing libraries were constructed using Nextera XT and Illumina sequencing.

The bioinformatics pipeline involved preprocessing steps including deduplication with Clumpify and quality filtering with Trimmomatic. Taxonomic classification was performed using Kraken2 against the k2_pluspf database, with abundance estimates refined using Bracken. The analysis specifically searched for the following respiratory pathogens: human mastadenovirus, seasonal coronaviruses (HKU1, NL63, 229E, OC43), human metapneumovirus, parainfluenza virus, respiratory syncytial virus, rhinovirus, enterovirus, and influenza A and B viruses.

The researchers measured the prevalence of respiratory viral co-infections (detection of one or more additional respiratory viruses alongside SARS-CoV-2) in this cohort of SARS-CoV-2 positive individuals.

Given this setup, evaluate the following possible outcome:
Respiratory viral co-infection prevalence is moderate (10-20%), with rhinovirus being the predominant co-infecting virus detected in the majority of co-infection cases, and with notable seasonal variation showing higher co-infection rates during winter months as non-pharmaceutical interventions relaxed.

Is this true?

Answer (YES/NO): NO